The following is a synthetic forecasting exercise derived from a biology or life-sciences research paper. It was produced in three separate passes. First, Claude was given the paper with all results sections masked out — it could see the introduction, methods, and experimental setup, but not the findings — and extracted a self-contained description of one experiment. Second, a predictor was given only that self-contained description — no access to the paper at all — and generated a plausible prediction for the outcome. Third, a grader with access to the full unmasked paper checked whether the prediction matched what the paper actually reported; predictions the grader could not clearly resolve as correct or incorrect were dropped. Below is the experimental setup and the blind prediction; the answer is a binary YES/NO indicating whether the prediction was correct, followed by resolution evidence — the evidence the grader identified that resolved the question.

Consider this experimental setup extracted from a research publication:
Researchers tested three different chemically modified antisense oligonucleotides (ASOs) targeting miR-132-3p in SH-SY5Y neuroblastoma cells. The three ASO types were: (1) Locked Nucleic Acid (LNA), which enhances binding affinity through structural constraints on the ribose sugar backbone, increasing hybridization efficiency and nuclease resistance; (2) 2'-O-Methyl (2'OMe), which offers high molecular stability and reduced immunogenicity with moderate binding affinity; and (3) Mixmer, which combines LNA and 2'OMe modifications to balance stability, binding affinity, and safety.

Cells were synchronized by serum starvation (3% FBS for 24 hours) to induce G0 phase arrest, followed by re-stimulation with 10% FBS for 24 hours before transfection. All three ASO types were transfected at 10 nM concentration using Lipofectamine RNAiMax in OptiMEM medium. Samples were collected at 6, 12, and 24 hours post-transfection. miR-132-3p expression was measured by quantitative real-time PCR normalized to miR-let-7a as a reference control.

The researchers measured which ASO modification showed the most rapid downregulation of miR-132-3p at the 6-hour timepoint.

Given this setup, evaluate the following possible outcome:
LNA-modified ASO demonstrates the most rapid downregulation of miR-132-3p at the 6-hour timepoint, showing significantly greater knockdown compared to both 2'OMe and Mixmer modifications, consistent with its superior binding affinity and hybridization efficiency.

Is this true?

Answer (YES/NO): NO